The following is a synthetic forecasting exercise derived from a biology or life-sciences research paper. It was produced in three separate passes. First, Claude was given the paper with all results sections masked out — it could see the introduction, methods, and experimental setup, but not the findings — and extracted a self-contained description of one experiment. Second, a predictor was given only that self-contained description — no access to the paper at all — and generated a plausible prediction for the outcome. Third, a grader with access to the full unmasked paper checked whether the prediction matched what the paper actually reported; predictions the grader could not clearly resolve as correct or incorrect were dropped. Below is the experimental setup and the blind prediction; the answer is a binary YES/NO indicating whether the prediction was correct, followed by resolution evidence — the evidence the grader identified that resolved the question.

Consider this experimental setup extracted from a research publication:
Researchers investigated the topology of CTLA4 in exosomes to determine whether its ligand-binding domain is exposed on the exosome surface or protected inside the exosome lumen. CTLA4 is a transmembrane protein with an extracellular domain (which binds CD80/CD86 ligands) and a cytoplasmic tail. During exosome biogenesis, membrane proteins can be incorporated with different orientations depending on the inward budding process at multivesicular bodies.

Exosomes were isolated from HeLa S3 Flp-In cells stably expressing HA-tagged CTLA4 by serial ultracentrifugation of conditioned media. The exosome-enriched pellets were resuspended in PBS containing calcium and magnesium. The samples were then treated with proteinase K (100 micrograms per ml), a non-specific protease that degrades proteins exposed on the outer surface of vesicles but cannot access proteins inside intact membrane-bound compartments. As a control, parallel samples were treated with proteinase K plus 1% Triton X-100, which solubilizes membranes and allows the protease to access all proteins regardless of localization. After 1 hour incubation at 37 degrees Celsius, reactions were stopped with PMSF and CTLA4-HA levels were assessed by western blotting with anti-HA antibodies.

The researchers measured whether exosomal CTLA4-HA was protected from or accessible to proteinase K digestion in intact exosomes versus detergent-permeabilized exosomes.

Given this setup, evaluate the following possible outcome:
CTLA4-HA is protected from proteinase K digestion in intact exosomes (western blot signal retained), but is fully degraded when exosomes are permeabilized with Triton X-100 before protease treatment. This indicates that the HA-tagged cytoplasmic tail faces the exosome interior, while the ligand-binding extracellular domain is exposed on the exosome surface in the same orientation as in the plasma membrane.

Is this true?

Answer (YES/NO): YES